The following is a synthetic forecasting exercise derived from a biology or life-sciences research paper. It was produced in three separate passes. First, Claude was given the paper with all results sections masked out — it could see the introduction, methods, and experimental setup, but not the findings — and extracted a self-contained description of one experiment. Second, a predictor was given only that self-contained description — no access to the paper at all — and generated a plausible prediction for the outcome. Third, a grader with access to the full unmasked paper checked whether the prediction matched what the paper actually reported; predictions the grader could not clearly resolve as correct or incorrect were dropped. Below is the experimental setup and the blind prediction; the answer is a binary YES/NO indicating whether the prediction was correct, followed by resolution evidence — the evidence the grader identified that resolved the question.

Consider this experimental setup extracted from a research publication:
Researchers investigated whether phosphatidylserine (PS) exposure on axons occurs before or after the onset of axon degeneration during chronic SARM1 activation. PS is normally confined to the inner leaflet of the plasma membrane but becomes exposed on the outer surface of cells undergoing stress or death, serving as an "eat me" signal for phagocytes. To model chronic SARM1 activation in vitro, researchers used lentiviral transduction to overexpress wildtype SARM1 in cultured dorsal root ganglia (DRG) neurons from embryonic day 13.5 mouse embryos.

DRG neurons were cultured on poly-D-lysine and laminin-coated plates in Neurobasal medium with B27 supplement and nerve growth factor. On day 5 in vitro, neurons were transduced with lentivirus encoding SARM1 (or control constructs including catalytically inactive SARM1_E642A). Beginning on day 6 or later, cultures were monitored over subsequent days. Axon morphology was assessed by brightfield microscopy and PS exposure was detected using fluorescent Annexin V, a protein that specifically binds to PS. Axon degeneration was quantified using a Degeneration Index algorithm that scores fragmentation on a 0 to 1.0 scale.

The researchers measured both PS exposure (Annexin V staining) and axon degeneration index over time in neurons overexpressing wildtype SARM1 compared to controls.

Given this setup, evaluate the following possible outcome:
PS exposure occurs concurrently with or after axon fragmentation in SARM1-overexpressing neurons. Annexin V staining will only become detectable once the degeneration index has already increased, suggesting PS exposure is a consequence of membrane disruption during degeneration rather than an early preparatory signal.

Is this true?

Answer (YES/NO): NO